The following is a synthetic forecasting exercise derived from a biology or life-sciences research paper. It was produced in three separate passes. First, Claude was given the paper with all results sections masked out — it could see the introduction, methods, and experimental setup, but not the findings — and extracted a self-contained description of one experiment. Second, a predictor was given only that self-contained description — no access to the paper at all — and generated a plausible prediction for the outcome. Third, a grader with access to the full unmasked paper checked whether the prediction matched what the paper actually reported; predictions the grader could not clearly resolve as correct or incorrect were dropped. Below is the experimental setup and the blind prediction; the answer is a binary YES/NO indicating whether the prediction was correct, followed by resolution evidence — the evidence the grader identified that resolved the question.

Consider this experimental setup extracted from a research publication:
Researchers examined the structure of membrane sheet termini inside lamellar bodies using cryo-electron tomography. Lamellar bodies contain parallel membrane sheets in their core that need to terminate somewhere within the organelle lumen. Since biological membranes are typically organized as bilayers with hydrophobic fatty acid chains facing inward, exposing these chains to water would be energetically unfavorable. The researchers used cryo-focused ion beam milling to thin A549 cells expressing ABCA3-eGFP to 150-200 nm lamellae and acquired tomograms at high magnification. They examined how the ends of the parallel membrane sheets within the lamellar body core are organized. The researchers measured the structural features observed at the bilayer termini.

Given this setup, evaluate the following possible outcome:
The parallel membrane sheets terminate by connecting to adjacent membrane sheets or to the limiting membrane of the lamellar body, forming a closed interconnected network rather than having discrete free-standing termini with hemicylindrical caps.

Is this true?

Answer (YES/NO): NO